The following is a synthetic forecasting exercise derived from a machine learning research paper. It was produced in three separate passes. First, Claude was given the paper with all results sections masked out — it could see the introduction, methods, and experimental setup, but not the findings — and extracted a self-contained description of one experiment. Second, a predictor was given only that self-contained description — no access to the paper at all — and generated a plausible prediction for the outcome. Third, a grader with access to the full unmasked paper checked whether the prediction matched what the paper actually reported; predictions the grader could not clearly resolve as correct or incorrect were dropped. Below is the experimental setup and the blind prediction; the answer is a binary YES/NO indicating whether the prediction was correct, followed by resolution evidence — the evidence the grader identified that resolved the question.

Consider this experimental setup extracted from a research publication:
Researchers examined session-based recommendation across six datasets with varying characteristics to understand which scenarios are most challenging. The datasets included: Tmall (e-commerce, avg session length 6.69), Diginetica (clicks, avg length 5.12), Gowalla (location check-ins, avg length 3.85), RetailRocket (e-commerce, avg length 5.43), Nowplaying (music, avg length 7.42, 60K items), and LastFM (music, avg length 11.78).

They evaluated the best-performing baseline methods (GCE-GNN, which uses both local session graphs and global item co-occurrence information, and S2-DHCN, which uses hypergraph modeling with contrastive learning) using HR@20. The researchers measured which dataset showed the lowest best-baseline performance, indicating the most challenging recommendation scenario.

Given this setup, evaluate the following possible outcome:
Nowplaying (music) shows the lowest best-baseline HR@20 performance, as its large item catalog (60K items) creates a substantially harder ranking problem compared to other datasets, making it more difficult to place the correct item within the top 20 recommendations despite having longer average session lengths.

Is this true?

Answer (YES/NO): YES